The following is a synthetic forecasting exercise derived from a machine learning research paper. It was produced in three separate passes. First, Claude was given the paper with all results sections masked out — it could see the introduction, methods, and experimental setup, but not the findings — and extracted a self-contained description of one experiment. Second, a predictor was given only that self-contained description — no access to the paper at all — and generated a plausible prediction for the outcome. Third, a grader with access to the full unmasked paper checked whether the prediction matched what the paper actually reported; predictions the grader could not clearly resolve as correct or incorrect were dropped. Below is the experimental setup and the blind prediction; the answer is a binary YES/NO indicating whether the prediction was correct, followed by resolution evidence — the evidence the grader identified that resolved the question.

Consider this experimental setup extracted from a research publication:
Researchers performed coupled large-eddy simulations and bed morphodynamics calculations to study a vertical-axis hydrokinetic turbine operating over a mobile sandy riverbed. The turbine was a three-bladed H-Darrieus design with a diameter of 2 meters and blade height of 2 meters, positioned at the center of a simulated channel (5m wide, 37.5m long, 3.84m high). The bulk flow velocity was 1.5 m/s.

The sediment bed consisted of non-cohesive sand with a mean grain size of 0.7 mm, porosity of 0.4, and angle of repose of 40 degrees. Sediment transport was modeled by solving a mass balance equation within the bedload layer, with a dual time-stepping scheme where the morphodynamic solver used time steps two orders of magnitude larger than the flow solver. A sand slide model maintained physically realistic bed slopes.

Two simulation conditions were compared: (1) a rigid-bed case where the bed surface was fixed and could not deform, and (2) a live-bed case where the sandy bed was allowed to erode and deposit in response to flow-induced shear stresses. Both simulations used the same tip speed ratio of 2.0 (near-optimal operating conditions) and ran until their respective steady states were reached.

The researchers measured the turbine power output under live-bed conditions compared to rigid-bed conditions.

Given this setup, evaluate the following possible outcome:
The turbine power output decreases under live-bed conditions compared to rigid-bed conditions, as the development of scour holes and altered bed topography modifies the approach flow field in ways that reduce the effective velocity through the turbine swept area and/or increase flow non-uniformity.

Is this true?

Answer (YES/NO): YES